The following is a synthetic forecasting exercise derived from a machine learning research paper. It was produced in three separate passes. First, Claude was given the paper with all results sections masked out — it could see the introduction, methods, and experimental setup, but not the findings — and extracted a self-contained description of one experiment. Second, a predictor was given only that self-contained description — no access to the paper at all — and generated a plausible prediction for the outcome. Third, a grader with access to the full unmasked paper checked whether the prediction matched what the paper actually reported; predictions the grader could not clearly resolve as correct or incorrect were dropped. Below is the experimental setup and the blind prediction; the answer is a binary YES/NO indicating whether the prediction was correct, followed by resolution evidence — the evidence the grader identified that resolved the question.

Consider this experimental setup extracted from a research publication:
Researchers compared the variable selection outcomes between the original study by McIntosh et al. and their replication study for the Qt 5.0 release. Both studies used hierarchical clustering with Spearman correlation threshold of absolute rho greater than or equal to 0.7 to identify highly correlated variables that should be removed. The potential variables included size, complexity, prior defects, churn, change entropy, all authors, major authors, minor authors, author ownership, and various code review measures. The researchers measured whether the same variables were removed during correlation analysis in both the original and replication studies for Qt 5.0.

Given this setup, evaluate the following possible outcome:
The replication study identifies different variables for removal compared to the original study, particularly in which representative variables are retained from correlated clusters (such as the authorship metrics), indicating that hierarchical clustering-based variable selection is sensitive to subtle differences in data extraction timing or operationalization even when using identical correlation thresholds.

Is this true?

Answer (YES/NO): NO